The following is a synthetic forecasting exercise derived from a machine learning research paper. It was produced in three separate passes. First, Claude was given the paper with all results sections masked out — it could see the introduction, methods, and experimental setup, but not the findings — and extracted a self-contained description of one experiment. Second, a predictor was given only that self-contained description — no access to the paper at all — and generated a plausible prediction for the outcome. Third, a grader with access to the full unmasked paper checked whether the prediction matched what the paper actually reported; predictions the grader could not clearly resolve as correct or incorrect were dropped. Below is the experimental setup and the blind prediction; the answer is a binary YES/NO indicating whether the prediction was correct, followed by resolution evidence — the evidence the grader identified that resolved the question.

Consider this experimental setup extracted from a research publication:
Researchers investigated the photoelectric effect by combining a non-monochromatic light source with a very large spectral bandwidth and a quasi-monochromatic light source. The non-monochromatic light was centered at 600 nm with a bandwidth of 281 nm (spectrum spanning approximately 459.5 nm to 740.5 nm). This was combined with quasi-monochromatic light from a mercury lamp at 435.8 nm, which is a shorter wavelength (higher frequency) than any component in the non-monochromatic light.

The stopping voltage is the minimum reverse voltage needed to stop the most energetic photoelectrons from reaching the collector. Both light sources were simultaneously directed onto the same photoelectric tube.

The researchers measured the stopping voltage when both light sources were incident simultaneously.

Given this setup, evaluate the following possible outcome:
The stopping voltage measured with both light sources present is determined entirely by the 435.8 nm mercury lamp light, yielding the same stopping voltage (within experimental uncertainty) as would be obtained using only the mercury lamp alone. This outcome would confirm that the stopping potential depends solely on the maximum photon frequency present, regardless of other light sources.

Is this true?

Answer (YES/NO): NO